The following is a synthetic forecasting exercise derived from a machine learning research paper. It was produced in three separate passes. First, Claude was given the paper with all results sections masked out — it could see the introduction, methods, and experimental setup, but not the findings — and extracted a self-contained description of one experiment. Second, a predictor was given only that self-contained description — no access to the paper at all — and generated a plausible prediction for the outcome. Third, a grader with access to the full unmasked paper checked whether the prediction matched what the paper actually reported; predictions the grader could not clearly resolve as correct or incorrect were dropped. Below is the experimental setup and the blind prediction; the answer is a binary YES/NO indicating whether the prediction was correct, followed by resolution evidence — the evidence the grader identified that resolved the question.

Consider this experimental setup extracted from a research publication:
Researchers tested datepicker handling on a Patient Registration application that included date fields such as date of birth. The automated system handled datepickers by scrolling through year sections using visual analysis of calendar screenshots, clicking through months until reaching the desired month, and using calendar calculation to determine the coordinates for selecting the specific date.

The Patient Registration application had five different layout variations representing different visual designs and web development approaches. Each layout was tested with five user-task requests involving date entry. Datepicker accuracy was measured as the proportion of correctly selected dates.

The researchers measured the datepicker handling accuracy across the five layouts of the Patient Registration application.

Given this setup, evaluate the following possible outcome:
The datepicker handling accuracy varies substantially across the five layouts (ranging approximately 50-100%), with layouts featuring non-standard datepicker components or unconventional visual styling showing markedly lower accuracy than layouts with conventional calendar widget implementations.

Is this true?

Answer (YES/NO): NO